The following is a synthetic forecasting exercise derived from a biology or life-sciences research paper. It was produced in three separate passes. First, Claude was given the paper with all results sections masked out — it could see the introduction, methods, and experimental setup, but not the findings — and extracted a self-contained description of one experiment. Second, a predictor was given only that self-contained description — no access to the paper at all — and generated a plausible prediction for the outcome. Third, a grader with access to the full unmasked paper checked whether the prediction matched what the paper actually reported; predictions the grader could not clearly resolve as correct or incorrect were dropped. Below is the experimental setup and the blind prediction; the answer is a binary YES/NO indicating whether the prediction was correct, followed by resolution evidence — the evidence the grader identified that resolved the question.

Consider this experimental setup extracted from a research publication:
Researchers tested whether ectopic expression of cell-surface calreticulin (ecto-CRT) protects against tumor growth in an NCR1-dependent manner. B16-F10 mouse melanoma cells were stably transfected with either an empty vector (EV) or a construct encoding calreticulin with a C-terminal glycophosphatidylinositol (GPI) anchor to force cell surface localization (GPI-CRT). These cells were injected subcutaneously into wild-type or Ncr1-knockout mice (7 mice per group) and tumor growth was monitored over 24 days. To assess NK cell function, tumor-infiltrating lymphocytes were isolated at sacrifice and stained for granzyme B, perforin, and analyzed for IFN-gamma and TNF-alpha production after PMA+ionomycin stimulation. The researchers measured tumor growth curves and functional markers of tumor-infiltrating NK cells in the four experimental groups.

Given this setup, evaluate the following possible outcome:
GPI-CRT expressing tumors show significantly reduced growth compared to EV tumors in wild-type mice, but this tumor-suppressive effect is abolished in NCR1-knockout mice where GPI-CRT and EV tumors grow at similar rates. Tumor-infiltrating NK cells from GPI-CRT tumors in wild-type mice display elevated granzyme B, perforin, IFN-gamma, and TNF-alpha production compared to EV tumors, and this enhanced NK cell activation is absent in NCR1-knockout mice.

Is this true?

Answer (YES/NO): NO